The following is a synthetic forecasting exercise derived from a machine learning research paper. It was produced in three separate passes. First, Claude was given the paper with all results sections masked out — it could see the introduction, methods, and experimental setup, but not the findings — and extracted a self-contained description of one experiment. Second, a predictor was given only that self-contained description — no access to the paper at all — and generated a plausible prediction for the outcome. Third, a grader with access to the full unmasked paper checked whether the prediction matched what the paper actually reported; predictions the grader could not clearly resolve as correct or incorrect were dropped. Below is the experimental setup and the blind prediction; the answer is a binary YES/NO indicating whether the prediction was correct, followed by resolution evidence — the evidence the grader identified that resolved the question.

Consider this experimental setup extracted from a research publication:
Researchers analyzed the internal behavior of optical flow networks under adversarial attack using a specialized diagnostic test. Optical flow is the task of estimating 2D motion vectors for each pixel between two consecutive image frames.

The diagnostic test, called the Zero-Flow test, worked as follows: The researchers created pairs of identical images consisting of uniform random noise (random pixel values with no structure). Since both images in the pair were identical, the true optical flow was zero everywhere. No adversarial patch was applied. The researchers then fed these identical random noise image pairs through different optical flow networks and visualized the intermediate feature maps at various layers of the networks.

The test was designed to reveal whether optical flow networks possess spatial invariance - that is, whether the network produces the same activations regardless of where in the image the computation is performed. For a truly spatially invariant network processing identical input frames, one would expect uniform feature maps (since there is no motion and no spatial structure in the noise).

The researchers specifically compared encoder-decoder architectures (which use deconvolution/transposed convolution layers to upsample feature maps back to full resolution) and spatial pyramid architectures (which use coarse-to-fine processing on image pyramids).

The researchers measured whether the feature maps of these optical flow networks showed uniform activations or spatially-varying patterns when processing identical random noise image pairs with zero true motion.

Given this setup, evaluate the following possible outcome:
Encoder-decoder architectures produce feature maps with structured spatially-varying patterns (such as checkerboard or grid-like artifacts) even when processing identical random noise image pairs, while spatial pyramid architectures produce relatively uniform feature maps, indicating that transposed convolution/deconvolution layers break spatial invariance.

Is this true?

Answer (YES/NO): NO